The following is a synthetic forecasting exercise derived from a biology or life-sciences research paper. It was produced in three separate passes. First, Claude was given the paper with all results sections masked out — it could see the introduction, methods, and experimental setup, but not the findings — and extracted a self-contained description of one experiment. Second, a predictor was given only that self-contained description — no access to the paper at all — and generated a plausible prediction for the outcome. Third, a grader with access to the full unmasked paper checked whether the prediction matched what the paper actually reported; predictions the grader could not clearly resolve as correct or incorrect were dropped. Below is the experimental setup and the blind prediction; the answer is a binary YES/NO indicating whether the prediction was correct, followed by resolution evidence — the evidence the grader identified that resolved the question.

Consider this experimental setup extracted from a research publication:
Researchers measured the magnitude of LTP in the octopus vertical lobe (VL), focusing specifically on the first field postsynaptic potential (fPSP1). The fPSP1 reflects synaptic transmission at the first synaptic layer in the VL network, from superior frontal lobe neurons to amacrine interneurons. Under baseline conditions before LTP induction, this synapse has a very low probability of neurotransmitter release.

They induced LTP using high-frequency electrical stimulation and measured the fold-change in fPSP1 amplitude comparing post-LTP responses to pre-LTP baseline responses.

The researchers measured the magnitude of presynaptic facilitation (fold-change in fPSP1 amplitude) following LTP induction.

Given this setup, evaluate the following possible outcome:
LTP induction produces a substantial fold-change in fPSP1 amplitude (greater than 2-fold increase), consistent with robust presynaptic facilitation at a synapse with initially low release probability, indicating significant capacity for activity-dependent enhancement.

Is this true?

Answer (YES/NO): YES